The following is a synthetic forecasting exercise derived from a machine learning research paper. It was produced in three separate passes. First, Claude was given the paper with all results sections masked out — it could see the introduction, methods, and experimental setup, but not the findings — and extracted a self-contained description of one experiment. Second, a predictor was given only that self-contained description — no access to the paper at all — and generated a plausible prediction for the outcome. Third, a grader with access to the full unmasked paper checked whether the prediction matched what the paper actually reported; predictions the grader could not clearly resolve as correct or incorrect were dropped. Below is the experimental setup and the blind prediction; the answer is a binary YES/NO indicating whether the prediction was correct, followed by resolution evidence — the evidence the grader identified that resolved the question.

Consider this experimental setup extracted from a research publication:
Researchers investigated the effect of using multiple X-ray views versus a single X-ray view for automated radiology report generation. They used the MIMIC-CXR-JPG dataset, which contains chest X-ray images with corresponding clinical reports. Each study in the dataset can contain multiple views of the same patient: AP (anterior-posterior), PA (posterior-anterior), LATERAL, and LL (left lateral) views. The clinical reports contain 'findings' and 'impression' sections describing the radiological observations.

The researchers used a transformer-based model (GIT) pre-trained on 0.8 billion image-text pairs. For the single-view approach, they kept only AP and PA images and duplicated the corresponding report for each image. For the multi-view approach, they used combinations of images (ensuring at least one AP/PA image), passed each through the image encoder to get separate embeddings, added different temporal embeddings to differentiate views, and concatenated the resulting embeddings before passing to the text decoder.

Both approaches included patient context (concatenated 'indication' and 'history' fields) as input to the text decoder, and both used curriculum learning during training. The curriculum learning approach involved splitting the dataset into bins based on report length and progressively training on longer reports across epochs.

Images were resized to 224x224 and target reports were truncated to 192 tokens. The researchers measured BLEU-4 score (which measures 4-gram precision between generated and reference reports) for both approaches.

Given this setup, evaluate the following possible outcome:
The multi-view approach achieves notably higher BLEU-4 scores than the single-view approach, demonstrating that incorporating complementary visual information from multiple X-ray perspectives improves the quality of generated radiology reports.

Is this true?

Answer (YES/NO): NO